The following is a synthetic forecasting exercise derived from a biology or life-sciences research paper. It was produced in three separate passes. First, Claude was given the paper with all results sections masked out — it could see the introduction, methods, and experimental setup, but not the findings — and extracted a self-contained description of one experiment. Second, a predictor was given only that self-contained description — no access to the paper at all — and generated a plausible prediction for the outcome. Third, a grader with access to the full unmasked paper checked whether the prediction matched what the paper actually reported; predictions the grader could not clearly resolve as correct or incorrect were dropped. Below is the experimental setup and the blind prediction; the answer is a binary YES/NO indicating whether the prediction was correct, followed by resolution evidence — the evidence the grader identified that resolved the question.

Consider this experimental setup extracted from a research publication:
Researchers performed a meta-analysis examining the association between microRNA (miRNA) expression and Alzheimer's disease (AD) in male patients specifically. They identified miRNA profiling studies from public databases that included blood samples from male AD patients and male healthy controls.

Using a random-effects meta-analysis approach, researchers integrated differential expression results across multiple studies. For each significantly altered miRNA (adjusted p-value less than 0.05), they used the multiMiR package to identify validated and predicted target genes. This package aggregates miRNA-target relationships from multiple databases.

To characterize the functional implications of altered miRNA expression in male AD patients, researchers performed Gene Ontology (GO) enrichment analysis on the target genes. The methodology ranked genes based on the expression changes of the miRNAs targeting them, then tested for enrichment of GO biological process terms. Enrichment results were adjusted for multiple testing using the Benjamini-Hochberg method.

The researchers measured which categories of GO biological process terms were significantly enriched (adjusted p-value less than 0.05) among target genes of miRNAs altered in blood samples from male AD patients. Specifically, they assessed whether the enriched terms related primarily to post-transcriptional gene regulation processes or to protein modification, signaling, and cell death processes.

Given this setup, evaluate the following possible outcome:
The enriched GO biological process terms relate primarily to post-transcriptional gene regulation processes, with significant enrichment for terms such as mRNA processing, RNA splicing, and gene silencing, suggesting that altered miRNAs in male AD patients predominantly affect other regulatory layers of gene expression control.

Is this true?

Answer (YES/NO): NO